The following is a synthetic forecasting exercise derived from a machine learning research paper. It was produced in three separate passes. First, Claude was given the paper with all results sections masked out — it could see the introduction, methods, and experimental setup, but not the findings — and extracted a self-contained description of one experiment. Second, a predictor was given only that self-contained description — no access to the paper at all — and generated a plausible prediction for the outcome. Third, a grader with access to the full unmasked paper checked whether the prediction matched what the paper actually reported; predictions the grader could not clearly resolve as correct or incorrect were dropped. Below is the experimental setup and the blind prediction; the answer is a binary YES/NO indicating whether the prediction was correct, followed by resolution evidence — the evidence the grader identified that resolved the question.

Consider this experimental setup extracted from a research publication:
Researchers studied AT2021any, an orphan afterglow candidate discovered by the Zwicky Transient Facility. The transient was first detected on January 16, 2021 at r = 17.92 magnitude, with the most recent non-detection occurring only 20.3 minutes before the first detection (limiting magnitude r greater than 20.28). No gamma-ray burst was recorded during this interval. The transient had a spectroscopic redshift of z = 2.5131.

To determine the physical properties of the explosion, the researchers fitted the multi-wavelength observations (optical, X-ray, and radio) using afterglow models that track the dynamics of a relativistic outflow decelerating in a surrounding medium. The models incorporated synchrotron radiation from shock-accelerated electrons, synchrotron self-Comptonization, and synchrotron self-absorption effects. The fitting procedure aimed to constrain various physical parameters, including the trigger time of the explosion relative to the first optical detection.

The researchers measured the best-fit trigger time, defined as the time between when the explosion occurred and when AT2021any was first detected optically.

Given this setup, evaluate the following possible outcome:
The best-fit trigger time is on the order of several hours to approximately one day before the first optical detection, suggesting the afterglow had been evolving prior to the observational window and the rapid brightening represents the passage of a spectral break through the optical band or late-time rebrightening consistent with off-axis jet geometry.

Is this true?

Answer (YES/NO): NO